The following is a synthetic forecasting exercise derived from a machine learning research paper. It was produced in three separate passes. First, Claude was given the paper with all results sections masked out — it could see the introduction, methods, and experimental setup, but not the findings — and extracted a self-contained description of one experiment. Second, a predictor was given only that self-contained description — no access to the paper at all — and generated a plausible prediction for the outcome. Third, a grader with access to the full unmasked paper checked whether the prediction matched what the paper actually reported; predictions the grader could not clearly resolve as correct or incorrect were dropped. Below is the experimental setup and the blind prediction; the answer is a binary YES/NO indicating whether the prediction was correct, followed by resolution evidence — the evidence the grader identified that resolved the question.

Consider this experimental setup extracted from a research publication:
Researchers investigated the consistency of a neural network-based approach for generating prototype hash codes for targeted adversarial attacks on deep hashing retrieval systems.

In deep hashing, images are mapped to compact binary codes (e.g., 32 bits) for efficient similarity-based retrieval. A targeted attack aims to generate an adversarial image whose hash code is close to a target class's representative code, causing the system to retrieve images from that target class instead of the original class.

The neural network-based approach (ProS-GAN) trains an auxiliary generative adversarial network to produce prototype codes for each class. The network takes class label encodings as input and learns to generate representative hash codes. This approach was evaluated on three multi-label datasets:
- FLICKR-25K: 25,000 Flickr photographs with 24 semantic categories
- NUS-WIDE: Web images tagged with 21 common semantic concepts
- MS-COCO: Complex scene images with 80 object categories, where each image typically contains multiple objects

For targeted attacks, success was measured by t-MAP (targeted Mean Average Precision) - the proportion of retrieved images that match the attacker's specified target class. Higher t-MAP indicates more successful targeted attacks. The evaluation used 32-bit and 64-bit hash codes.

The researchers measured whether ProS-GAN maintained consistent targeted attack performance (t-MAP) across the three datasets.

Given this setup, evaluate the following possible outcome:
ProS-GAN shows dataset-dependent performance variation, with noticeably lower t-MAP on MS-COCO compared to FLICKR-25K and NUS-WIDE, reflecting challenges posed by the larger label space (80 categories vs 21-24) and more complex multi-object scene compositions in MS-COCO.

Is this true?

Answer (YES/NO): YES